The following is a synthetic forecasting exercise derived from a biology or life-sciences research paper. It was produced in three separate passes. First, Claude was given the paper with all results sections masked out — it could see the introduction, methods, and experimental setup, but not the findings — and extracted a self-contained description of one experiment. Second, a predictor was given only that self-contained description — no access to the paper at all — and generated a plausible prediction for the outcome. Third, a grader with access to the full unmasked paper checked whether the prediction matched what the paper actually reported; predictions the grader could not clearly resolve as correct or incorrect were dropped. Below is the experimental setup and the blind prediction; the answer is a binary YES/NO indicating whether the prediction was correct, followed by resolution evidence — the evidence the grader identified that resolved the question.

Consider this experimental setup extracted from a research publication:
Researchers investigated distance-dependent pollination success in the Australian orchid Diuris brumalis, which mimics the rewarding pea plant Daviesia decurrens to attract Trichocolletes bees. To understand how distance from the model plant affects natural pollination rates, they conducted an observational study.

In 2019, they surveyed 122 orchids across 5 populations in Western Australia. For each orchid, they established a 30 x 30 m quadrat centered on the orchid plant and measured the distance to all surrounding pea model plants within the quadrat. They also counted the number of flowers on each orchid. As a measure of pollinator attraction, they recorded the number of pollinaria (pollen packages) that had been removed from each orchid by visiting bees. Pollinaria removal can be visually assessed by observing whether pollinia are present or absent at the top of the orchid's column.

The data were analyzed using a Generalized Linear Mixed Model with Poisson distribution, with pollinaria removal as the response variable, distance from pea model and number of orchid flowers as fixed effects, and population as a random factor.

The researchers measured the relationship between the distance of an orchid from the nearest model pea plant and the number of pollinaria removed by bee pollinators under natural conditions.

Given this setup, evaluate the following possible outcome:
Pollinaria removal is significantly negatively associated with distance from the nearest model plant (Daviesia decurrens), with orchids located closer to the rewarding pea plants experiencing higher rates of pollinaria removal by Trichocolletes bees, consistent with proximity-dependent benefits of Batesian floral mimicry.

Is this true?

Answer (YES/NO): YES